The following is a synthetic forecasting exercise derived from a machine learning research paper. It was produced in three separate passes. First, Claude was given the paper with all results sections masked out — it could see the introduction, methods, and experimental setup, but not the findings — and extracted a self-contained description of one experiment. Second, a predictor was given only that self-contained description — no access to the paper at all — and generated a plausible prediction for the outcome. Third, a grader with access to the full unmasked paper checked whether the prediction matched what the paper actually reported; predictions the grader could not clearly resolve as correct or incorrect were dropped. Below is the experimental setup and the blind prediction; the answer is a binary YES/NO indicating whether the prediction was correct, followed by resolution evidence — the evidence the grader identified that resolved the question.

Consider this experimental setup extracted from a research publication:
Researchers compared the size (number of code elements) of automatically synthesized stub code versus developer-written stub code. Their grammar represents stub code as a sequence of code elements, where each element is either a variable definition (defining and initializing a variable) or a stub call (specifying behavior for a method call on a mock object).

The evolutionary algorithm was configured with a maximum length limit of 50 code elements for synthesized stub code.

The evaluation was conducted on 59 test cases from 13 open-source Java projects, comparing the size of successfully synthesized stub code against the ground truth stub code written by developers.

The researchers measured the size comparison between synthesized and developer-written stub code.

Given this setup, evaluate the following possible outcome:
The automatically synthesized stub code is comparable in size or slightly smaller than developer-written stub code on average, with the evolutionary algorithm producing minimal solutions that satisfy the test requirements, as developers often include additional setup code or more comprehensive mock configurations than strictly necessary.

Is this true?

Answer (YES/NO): NO